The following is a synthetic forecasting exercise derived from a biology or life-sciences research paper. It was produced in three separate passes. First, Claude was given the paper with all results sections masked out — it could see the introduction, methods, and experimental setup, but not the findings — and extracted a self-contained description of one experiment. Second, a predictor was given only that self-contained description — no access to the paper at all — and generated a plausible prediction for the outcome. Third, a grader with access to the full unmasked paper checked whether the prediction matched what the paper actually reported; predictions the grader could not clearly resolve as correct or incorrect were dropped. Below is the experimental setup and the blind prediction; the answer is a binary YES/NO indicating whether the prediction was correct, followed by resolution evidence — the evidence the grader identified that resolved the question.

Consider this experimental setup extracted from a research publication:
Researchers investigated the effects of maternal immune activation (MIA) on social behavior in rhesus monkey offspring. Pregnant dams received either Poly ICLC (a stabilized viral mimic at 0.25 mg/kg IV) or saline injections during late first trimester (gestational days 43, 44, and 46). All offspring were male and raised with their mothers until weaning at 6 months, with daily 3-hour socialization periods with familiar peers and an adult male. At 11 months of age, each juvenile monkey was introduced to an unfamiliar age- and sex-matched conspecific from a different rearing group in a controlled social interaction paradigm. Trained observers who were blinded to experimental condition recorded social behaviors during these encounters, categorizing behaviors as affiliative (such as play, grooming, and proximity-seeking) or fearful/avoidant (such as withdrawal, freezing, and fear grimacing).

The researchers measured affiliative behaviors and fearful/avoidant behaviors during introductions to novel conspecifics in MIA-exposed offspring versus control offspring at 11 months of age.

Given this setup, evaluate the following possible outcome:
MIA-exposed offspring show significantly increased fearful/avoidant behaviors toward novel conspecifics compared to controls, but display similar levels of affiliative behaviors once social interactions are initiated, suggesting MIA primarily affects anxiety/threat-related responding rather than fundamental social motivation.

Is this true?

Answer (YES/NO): NO